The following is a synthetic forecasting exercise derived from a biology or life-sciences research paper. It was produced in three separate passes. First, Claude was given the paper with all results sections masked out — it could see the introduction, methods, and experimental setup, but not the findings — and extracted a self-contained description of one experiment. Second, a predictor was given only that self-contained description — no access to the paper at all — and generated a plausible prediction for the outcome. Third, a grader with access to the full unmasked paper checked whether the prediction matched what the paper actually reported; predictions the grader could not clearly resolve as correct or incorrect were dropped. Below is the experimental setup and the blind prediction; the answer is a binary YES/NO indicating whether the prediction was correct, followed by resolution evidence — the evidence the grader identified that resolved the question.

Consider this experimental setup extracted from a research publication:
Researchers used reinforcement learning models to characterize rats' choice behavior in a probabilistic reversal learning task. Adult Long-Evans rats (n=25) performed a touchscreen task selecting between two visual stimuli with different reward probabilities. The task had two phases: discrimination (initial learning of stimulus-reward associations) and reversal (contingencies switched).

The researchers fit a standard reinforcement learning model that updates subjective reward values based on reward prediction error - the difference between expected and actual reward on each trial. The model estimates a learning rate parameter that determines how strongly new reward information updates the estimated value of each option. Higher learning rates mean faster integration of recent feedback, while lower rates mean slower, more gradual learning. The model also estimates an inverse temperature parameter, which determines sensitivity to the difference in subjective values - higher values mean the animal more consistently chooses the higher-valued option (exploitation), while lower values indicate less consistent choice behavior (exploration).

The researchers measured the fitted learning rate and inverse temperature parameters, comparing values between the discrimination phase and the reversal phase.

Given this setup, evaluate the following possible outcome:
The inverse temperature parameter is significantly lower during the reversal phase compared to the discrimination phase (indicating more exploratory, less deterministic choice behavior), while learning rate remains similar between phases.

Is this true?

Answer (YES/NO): NO